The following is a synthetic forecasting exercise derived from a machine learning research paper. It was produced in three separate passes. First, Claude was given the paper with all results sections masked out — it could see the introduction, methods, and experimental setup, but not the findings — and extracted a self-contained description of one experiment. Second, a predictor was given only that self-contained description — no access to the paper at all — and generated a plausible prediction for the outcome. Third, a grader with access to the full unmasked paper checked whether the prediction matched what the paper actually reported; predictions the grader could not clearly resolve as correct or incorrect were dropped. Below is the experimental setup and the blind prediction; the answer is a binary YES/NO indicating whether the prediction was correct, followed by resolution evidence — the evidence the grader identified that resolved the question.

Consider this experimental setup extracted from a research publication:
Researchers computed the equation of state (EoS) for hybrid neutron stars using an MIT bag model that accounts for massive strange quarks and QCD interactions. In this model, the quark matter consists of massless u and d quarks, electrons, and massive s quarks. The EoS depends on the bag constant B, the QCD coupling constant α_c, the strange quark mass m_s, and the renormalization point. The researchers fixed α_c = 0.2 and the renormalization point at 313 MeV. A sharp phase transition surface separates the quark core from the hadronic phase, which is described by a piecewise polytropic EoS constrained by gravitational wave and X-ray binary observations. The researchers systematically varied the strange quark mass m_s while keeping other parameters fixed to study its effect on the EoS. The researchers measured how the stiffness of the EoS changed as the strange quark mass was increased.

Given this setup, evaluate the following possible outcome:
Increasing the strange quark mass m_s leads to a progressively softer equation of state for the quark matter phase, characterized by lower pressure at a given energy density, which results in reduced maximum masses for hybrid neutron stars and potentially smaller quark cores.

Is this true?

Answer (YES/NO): YES